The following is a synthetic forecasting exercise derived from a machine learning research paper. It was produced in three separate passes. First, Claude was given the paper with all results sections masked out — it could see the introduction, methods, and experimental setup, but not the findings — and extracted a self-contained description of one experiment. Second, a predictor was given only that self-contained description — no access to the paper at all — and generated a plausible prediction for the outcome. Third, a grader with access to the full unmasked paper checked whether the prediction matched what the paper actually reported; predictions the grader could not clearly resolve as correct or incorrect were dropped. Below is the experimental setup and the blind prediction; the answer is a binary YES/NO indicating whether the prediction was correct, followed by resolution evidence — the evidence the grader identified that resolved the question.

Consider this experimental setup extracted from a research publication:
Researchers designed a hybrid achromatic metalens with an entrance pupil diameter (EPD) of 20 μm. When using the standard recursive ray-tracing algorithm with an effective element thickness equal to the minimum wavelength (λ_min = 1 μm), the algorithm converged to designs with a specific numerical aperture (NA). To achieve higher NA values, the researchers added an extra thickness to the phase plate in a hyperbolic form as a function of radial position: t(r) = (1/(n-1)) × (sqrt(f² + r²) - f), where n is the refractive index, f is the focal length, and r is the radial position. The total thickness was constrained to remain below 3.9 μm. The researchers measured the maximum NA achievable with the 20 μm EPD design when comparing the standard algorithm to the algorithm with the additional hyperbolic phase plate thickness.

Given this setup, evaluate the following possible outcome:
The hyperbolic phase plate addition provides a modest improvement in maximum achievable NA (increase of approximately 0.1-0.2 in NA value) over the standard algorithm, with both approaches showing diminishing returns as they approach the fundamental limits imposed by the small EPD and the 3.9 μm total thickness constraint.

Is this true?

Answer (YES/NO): YES